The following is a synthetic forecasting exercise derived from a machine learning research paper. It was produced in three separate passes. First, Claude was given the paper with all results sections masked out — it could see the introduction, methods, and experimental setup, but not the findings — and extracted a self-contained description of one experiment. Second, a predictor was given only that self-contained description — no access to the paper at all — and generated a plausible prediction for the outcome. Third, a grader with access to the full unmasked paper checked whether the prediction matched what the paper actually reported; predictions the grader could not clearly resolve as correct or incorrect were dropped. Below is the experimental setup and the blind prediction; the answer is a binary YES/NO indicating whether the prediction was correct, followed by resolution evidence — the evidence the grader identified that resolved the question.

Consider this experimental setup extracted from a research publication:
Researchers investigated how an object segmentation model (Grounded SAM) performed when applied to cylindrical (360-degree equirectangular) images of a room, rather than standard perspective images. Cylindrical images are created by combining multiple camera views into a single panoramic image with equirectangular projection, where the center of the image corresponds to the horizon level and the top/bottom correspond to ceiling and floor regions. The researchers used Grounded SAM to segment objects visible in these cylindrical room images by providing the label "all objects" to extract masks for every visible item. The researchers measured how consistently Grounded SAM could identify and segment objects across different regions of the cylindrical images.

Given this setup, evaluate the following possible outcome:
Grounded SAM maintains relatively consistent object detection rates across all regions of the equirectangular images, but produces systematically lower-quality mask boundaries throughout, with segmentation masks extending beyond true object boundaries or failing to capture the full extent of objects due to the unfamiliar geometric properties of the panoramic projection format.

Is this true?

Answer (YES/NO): NO